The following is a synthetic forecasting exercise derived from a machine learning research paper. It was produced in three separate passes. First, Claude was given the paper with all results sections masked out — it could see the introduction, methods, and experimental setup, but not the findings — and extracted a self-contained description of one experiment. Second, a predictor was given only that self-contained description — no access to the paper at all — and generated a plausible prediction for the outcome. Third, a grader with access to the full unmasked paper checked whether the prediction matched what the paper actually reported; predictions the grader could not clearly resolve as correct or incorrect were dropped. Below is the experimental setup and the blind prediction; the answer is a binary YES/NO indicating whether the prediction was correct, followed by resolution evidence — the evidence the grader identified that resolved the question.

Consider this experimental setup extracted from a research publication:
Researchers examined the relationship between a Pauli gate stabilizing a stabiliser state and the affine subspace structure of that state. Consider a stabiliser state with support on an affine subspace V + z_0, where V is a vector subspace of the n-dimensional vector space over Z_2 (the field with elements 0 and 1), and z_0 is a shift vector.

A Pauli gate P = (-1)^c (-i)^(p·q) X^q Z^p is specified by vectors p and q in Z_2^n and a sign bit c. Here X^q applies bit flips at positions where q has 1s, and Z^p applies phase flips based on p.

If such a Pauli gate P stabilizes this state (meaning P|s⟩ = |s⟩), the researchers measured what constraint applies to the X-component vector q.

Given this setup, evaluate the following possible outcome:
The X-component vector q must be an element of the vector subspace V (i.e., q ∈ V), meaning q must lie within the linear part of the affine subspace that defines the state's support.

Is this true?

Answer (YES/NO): YES